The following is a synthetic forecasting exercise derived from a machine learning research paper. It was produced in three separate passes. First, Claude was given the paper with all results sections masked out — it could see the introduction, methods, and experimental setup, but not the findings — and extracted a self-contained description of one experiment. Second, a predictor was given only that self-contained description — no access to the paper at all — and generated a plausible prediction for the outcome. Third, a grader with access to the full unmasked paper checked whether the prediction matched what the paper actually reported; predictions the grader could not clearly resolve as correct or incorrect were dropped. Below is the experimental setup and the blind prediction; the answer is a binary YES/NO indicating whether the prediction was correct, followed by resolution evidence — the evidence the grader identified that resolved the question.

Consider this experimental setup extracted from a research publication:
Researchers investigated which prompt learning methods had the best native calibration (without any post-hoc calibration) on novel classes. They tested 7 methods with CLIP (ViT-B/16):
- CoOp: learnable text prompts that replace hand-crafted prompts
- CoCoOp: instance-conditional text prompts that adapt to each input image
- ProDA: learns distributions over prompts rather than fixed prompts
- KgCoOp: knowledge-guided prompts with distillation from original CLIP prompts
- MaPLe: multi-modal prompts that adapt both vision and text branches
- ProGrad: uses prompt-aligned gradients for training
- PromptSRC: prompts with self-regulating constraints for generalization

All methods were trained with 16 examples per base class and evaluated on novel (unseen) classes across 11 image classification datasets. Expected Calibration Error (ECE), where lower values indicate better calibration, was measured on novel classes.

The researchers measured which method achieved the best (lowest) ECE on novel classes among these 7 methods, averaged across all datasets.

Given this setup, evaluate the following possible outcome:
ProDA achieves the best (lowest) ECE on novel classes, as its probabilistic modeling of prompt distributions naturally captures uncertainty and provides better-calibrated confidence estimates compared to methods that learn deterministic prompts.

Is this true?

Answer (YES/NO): NO